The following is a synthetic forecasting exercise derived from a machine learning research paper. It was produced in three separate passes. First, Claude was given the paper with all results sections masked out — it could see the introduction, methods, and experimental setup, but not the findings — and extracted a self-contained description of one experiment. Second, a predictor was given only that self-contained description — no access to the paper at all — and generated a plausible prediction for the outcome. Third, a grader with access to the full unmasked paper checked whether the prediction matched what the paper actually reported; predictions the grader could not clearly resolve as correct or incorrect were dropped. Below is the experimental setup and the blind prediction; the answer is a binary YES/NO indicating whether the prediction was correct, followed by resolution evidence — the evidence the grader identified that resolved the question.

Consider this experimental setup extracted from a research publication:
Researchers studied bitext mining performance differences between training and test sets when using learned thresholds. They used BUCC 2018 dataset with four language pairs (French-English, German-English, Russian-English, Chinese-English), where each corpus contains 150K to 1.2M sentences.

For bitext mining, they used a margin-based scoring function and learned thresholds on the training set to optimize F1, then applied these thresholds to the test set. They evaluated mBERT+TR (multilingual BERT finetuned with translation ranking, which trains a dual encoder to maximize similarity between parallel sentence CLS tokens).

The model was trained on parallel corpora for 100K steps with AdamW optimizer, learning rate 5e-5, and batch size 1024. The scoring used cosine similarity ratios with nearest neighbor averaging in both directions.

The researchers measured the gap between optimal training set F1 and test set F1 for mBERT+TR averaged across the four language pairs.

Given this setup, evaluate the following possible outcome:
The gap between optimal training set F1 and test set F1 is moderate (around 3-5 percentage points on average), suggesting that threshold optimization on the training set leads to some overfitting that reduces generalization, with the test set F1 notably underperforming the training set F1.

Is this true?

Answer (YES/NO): NO